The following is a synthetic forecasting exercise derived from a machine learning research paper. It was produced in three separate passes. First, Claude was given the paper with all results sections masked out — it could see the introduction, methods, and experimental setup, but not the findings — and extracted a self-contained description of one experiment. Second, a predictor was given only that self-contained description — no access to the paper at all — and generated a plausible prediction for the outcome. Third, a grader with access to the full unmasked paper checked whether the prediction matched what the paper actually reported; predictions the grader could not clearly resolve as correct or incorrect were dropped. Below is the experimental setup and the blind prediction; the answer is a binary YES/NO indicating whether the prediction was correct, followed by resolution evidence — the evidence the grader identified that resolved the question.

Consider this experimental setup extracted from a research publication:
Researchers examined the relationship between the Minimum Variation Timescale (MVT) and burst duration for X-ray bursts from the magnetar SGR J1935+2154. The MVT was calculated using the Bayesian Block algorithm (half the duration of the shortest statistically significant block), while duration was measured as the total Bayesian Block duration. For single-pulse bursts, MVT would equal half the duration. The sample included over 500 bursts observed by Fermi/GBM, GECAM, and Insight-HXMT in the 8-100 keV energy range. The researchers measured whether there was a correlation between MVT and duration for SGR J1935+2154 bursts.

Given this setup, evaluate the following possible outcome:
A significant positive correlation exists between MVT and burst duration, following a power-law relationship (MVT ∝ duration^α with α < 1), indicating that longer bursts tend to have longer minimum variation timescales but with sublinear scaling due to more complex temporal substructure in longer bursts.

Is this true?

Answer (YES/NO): NO